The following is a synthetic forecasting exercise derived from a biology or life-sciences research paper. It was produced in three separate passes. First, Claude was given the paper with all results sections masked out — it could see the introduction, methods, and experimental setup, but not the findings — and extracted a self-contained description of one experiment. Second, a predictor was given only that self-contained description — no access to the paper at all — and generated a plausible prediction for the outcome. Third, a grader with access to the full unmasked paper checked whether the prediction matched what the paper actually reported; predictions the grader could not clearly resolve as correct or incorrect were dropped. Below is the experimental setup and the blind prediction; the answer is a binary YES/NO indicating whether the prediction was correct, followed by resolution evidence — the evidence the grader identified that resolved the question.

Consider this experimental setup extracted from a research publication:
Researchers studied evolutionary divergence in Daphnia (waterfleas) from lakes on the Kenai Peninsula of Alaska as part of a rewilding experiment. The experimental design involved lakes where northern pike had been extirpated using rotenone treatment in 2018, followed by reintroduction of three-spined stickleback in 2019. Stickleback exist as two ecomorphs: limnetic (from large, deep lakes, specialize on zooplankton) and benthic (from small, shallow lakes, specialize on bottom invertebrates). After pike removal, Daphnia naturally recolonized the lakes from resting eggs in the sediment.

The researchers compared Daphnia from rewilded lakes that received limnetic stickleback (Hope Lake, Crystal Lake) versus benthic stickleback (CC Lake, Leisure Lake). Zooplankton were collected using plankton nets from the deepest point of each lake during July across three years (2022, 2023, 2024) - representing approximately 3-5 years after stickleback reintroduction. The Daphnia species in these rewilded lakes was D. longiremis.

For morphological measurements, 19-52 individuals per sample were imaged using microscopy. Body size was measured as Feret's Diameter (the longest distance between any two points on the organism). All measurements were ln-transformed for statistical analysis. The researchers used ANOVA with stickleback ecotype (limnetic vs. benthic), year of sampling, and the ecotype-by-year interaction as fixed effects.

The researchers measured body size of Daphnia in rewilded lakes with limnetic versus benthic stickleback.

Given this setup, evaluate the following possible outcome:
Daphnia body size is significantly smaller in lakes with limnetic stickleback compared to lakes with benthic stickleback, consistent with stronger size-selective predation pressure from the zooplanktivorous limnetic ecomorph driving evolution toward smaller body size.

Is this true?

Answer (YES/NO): NO